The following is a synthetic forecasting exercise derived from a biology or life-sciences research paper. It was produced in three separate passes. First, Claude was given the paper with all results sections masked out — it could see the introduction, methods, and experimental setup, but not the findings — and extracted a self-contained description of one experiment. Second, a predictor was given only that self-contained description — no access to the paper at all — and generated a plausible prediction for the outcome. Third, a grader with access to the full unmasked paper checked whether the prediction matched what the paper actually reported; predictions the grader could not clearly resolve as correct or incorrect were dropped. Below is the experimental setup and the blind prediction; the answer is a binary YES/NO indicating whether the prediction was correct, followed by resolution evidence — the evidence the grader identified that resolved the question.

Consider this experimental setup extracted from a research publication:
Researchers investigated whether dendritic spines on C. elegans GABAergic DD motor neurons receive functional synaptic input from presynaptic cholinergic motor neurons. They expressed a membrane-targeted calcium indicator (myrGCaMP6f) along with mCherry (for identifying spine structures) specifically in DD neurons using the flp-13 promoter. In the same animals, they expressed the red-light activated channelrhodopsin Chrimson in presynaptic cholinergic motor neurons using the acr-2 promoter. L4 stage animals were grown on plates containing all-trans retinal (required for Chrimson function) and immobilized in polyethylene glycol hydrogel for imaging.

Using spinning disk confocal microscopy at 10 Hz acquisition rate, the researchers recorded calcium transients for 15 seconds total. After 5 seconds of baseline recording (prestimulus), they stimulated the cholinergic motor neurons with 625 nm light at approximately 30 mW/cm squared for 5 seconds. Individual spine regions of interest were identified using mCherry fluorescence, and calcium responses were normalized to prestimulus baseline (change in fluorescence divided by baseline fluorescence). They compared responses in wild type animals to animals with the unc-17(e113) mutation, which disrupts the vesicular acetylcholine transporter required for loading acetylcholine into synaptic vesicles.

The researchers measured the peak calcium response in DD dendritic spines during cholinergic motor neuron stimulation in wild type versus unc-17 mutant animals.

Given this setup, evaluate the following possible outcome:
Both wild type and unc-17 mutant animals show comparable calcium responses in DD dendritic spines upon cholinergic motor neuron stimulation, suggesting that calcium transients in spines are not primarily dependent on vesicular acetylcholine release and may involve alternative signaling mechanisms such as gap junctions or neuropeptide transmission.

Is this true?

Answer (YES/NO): NO